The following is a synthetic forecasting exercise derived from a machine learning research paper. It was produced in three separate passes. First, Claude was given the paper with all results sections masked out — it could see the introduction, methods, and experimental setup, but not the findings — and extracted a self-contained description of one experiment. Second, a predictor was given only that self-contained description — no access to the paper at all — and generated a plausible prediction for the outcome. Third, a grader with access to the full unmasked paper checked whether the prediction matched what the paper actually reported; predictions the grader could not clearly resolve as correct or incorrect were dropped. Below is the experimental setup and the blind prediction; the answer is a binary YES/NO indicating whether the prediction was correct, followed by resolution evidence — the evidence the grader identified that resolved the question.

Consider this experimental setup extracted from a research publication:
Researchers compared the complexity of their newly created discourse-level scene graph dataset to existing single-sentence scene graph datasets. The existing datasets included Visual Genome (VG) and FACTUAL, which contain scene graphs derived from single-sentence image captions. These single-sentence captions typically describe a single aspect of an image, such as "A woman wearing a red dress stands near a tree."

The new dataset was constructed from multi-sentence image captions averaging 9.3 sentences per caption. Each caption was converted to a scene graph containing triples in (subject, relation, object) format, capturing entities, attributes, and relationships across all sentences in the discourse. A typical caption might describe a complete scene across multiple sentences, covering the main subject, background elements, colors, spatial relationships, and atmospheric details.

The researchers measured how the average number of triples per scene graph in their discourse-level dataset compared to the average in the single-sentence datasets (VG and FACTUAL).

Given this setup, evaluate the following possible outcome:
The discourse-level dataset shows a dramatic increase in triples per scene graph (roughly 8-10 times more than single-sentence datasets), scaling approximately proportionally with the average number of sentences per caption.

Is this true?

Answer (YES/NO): NO